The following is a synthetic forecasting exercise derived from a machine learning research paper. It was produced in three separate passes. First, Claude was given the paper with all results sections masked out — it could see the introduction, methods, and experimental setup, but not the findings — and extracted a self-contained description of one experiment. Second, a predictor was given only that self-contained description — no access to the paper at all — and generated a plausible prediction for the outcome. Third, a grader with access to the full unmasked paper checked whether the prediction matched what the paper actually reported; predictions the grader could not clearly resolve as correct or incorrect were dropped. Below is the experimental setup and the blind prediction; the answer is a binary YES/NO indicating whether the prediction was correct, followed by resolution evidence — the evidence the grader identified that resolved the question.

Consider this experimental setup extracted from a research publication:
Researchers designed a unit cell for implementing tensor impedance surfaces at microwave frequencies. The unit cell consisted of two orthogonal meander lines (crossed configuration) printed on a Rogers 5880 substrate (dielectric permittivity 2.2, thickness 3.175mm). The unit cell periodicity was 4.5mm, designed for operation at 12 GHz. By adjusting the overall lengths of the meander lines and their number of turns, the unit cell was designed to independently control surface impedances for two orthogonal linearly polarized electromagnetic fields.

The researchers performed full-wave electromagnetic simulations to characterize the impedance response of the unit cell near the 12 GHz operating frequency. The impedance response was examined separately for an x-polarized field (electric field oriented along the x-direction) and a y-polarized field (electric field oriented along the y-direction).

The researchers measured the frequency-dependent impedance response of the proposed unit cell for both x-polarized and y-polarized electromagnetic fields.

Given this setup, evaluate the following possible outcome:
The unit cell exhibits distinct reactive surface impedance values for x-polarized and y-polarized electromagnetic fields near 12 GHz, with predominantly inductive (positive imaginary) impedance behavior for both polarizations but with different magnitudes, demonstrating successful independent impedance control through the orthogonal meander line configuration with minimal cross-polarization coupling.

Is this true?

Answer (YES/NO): NO